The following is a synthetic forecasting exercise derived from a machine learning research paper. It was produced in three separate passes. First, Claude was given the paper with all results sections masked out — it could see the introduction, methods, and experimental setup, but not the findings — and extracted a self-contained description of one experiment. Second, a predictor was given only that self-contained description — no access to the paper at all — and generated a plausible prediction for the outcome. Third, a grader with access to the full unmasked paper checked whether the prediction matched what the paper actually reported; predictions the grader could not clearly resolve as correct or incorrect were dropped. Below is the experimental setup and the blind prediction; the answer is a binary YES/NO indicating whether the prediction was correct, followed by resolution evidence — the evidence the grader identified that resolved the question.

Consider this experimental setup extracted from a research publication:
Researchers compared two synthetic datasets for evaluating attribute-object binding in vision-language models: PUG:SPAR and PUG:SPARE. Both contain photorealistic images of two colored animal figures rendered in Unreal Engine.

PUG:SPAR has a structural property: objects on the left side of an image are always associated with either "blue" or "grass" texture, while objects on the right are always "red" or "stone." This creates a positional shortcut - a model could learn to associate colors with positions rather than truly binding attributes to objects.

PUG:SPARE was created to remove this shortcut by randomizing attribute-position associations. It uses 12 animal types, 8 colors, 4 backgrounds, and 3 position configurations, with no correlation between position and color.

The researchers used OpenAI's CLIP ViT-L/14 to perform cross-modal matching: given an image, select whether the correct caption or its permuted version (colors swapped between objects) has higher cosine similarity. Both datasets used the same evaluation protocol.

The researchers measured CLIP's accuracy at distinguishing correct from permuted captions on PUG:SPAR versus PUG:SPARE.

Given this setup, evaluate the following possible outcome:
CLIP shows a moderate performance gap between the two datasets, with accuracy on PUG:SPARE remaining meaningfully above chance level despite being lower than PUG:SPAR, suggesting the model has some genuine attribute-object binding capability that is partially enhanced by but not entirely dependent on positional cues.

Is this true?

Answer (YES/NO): NO